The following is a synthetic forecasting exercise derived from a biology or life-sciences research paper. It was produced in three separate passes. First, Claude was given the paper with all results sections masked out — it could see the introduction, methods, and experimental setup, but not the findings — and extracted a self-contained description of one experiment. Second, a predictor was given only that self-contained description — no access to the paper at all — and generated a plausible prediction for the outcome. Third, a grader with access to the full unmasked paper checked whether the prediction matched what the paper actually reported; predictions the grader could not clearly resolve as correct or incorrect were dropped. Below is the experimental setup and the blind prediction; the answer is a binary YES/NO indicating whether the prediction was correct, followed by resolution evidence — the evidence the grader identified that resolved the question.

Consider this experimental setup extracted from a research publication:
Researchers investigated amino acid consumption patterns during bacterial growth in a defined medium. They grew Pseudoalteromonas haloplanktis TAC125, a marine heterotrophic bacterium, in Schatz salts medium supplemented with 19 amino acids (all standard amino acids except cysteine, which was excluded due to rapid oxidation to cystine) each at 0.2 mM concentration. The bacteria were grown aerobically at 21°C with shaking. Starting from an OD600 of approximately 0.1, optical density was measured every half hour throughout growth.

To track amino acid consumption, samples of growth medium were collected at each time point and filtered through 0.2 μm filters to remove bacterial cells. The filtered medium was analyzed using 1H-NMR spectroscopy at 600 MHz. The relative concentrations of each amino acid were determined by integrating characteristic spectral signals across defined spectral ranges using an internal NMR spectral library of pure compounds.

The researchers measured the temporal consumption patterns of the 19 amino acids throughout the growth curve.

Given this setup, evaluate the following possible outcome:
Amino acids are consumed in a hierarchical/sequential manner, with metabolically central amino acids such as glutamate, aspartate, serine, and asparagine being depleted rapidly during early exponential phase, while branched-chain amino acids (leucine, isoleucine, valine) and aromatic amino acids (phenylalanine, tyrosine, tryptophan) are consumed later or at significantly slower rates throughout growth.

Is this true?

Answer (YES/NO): NO